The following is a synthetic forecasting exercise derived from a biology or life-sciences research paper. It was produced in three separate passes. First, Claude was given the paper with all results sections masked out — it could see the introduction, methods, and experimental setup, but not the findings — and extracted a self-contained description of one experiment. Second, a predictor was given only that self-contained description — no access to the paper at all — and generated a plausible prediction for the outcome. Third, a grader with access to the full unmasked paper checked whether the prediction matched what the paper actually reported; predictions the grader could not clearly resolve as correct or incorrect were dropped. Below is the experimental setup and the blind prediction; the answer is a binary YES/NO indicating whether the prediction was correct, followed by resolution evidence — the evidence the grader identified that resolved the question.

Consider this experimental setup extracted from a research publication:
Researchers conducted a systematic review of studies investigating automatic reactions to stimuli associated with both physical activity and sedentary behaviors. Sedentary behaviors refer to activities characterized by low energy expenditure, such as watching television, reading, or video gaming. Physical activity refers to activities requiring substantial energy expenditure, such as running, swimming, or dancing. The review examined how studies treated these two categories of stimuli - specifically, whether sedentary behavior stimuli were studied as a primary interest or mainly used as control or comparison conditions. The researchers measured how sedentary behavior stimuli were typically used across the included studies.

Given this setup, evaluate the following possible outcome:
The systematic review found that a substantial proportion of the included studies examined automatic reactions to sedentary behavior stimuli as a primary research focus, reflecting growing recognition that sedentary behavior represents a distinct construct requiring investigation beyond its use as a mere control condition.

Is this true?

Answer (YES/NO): NO